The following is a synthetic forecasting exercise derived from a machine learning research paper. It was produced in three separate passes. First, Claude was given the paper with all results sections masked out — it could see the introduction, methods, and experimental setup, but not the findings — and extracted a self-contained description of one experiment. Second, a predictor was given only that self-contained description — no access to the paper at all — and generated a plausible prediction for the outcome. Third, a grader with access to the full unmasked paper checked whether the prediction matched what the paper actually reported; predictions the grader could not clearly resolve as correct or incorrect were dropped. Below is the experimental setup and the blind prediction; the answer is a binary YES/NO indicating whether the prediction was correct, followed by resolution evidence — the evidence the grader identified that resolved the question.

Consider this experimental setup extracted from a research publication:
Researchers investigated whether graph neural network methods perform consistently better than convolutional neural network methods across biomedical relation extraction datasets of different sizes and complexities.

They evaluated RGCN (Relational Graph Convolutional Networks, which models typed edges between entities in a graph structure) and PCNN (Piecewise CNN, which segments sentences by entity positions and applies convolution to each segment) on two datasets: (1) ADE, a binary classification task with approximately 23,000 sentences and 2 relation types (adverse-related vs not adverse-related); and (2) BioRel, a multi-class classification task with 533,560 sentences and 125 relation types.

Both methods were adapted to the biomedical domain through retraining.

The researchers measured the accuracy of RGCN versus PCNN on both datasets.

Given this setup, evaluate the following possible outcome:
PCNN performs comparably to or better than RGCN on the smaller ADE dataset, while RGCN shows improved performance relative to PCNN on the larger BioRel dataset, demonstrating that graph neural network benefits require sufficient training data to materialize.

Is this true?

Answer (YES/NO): NO